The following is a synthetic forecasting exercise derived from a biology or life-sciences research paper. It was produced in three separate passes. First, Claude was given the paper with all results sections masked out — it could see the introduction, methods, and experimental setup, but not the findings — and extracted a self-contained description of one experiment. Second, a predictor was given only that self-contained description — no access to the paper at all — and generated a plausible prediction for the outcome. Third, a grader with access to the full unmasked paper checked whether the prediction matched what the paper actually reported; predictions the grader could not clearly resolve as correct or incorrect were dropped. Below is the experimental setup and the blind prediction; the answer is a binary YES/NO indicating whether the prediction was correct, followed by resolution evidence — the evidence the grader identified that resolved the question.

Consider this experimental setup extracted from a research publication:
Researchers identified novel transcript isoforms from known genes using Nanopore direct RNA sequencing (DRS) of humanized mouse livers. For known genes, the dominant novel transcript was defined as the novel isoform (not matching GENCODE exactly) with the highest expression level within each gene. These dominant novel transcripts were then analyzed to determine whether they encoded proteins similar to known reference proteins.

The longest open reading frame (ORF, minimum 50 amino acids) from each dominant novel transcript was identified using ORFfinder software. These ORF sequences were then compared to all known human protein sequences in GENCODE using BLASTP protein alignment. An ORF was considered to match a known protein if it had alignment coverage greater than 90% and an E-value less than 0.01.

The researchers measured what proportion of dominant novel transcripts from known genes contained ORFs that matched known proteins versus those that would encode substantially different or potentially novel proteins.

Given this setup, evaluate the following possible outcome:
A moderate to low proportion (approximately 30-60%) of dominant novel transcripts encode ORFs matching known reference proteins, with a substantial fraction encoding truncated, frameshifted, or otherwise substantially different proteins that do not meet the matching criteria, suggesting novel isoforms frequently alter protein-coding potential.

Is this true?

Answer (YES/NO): YES